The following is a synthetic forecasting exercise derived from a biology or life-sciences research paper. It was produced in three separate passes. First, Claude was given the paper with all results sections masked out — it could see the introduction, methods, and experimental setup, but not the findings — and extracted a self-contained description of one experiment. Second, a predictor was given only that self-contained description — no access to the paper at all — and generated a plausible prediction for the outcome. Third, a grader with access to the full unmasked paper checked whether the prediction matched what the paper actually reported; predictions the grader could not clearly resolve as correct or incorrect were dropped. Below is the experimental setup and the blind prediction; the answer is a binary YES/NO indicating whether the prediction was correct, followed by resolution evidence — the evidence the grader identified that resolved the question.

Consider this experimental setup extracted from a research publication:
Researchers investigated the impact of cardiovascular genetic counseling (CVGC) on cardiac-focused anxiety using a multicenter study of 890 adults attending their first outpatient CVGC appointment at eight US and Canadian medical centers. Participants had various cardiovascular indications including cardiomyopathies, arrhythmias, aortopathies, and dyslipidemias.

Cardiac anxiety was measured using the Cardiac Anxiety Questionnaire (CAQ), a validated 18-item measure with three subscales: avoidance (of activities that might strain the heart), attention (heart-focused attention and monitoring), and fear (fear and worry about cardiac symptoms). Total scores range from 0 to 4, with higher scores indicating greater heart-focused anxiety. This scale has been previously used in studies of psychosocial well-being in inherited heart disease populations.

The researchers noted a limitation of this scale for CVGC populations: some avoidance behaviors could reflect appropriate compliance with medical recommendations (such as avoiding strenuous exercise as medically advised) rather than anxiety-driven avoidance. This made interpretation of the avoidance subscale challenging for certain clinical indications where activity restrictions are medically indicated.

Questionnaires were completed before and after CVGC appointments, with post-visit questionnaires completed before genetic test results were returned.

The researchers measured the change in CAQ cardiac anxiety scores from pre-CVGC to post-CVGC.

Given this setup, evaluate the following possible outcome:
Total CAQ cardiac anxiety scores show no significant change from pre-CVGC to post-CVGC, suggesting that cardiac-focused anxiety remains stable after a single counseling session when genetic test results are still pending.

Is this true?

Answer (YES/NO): YES